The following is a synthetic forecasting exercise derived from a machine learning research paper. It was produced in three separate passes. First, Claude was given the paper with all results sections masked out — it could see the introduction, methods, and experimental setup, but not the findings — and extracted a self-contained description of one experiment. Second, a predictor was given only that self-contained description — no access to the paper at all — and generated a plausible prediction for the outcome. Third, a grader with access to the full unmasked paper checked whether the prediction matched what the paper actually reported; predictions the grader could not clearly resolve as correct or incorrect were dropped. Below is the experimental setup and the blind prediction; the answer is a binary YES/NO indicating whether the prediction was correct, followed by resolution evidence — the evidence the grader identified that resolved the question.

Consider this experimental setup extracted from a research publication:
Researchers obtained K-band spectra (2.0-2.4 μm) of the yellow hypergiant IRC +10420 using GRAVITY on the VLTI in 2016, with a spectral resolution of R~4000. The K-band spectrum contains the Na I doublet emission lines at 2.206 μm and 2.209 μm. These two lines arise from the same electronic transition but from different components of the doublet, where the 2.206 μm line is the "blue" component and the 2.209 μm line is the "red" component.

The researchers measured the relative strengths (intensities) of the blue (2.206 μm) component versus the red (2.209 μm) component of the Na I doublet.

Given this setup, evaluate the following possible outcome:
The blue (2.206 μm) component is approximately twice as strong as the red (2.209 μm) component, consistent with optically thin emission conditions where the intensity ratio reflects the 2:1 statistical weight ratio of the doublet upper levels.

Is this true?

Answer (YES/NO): NO